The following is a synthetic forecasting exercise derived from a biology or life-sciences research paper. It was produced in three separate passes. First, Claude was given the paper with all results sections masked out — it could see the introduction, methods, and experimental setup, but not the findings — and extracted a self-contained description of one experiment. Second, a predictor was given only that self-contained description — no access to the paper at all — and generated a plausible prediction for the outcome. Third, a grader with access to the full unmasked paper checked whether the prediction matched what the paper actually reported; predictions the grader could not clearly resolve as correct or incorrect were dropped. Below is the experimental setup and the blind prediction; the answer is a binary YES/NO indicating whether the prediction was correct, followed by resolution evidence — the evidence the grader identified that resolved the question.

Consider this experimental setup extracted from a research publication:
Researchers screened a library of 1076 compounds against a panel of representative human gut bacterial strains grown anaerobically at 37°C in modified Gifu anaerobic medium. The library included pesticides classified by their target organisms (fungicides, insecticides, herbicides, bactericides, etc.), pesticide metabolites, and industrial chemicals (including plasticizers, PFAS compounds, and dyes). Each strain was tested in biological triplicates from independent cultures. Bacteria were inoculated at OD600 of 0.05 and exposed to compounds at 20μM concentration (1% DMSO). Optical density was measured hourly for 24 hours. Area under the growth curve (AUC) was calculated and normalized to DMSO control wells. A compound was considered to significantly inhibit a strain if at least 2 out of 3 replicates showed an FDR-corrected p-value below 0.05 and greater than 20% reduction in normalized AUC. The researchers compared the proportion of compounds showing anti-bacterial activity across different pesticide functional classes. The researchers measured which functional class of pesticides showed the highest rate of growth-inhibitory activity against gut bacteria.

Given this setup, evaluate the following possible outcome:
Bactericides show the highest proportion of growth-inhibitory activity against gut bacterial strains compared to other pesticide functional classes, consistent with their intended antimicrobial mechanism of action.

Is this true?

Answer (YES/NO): NO